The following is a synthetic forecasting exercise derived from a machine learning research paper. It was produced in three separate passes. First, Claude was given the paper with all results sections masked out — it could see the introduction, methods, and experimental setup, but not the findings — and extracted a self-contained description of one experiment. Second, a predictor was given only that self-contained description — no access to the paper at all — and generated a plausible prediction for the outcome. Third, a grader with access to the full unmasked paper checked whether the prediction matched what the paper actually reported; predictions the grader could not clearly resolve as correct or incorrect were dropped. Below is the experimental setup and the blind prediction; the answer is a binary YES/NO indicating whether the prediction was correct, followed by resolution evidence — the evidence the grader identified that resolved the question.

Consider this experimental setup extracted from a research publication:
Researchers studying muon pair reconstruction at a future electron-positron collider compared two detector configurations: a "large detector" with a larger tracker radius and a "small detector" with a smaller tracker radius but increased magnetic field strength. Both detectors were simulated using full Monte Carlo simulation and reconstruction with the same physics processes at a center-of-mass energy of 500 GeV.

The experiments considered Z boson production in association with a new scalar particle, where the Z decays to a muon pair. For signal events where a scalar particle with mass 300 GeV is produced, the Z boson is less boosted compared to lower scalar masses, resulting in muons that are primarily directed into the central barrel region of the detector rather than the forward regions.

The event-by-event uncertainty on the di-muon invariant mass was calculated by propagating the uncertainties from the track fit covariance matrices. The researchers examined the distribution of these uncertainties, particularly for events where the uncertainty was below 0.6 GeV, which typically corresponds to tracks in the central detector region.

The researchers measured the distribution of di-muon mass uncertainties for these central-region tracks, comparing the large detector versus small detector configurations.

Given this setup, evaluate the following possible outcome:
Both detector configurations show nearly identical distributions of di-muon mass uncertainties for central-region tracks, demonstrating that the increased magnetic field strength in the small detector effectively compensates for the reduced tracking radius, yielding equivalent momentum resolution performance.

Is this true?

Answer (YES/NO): NO